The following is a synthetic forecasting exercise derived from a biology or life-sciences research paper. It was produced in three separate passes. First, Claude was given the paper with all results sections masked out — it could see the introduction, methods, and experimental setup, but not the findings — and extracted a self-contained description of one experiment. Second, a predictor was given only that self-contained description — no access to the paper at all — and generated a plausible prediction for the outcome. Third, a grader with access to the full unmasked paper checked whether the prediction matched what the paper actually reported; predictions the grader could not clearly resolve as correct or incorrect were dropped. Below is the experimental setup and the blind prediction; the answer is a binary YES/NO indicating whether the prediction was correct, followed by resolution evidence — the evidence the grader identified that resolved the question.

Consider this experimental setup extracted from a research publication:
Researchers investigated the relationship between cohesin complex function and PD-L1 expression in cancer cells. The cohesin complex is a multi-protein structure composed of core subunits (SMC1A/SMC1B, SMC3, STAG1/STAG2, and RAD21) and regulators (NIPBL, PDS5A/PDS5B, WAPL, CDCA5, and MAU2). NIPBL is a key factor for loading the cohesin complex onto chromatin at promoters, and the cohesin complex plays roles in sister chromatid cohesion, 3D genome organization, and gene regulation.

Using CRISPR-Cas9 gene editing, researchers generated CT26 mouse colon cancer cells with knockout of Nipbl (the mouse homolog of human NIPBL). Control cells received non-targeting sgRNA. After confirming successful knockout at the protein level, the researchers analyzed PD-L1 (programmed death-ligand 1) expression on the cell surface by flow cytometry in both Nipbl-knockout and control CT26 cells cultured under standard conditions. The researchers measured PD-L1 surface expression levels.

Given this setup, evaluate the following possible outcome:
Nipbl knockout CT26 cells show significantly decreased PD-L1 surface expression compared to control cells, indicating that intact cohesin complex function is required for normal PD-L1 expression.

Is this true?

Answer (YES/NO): NO